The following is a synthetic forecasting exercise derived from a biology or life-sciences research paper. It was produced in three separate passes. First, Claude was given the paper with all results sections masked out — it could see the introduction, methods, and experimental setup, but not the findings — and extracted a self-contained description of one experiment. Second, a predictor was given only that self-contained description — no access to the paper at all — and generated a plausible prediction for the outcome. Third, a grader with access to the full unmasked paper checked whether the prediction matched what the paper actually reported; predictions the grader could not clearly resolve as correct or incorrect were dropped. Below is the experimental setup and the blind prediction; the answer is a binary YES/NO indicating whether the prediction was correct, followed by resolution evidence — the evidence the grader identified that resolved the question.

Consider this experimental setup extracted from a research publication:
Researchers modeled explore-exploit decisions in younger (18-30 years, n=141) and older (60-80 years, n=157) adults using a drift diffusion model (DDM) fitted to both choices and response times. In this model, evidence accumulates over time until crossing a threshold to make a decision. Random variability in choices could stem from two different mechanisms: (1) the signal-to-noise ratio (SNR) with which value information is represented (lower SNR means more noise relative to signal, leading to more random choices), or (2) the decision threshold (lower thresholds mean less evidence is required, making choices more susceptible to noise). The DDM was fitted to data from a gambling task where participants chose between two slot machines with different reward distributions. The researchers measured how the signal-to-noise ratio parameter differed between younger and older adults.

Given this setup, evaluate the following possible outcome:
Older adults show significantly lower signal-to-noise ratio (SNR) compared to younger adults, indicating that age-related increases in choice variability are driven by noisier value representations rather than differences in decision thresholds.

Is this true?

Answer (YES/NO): NO